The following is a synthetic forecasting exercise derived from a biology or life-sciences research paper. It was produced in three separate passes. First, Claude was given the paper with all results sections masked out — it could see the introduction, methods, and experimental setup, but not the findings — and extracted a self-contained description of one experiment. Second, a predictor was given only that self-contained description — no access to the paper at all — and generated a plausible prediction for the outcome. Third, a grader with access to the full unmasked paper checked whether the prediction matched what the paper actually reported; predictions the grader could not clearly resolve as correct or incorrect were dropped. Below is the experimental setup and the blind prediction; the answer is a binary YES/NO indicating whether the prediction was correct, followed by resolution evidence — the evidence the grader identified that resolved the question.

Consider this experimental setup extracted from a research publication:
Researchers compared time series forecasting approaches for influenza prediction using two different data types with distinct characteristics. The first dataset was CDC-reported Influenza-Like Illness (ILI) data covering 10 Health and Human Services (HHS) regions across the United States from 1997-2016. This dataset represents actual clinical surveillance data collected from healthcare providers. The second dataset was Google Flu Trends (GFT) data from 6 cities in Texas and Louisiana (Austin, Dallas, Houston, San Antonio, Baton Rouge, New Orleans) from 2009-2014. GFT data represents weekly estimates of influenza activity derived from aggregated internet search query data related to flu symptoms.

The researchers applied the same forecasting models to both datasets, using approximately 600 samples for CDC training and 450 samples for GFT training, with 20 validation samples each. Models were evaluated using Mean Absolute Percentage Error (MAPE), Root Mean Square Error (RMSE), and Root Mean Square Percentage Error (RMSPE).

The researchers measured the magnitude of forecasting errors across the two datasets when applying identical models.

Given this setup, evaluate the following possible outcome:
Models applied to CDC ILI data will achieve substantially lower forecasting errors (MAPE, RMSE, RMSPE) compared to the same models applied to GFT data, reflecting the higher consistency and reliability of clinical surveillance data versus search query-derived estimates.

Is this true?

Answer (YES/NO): NO